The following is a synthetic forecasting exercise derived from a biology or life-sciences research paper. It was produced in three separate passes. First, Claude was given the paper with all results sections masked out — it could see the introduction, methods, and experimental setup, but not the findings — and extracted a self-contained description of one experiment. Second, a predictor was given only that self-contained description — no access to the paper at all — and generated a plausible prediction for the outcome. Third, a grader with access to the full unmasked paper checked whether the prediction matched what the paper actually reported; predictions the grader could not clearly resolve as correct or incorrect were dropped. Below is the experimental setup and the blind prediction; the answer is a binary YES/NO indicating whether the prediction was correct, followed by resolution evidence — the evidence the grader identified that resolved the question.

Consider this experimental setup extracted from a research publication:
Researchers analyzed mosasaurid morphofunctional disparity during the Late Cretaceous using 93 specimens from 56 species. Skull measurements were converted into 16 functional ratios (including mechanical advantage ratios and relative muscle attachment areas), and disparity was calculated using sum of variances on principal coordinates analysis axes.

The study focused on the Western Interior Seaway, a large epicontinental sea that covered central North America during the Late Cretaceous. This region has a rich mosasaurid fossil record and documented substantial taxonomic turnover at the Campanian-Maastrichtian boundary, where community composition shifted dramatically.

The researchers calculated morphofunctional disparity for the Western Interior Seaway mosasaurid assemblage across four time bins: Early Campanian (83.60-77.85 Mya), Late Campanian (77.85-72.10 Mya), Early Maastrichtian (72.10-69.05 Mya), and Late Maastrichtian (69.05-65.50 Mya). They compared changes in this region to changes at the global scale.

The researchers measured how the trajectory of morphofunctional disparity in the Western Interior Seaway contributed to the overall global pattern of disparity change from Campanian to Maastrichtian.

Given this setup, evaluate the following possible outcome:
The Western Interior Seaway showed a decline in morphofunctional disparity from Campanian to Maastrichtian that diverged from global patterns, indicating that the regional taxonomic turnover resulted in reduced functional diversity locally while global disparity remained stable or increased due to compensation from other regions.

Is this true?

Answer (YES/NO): NO